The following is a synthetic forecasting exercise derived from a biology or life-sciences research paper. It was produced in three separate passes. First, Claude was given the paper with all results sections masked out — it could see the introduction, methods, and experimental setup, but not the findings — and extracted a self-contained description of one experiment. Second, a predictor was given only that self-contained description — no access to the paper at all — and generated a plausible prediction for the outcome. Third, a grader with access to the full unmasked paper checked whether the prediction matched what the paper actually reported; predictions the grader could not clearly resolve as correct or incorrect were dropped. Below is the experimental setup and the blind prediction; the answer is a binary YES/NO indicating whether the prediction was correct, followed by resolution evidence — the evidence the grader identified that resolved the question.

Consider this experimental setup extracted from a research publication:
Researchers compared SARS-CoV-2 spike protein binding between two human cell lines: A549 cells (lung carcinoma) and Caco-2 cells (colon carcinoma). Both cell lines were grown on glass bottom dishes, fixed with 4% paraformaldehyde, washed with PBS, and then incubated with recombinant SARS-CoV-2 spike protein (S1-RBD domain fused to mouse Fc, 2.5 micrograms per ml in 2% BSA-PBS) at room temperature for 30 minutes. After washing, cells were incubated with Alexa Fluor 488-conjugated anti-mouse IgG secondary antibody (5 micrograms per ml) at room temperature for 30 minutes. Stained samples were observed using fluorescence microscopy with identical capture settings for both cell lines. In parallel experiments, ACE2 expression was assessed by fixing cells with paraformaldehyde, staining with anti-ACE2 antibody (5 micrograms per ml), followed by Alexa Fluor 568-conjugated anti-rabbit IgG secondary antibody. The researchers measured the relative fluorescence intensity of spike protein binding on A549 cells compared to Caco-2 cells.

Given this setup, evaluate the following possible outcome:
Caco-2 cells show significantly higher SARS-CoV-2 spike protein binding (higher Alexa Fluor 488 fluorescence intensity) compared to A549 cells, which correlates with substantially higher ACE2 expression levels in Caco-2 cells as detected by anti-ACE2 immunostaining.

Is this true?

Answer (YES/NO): YES